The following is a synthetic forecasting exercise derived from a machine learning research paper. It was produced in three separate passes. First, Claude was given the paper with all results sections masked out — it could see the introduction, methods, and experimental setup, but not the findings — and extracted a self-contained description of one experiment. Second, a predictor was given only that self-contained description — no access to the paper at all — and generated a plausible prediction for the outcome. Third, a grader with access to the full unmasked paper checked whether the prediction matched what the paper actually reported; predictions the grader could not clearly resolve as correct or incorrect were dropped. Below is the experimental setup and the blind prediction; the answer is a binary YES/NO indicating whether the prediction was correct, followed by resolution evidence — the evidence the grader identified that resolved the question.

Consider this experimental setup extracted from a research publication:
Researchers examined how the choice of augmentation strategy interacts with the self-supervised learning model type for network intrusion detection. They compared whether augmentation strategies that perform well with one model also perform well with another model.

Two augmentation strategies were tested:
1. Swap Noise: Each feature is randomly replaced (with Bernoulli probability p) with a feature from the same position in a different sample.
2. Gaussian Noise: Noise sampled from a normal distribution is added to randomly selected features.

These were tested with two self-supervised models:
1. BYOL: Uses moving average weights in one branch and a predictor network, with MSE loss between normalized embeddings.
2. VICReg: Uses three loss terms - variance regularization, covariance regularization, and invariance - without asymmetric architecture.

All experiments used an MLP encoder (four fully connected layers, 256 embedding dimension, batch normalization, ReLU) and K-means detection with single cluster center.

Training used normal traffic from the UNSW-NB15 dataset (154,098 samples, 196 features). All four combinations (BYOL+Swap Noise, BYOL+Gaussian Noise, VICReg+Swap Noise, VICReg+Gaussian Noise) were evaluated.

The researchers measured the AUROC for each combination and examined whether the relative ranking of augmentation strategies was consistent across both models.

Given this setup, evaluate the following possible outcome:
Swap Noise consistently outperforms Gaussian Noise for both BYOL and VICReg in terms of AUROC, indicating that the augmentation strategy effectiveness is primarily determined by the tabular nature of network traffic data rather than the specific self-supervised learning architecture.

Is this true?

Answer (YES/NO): NO